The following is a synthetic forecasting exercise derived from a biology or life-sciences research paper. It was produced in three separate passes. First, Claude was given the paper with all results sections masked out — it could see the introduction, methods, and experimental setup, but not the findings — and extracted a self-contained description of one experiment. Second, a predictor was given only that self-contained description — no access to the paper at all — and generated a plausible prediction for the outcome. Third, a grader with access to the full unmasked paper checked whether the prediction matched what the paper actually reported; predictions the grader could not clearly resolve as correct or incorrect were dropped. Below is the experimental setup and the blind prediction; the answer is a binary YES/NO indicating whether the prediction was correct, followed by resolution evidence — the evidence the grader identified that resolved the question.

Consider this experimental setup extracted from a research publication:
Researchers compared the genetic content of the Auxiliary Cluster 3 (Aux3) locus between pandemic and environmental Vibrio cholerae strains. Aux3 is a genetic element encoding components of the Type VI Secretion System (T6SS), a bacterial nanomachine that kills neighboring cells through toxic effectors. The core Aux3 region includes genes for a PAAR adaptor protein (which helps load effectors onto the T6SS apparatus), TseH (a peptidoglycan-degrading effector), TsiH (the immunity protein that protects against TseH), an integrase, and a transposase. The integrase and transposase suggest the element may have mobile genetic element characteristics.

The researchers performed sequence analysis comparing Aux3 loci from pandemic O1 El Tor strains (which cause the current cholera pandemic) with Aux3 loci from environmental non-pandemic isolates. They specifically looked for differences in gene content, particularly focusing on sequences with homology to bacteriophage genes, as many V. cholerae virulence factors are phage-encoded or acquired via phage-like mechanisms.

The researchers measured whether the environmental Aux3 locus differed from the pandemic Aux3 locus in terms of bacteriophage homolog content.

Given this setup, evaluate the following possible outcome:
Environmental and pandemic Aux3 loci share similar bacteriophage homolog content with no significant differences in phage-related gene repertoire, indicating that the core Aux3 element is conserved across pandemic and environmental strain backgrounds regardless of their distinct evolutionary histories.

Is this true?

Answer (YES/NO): NO